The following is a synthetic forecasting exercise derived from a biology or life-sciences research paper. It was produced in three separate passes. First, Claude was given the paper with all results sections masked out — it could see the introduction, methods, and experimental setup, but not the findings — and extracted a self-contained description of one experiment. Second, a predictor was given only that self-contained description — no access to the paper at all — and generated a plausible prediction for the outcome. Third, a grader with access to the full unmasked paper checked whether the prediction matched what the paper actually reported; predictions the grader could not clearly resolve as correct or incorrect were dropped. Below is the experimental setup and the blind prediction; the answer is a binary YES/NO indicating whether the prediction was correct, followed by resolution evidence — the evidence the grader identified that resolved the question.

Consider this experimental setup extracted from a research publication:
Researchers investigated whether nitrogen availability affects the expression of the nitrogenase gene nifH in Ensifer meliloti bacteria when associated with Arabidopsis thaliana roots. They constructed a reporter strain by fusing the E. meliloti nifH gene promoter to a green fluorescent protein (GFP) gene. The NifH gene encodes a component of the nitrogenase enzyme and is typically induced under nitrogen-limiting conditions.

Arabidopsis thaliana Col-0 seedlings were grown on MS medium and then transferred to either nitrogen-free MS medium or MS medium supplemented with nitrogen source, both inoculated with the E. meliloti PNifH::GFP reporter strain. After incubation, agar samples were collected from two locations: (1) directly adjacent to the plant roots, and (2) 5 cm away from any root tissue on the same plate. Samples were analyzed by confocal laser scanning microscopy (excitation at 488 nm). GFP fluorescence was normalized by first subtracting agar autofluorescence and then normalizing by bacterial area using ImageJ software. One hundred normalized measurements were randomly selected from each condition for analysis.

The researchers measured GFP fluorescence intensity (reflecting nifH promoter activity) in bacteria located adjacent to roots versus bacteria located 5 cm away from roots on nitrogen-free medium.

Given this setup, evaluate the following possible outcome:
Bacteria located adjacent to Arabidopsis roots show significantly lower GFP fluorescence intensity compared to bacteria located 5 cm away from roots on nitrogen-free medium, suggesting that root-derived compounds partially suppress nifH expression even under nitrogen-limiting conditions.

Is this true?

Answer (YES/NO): NO